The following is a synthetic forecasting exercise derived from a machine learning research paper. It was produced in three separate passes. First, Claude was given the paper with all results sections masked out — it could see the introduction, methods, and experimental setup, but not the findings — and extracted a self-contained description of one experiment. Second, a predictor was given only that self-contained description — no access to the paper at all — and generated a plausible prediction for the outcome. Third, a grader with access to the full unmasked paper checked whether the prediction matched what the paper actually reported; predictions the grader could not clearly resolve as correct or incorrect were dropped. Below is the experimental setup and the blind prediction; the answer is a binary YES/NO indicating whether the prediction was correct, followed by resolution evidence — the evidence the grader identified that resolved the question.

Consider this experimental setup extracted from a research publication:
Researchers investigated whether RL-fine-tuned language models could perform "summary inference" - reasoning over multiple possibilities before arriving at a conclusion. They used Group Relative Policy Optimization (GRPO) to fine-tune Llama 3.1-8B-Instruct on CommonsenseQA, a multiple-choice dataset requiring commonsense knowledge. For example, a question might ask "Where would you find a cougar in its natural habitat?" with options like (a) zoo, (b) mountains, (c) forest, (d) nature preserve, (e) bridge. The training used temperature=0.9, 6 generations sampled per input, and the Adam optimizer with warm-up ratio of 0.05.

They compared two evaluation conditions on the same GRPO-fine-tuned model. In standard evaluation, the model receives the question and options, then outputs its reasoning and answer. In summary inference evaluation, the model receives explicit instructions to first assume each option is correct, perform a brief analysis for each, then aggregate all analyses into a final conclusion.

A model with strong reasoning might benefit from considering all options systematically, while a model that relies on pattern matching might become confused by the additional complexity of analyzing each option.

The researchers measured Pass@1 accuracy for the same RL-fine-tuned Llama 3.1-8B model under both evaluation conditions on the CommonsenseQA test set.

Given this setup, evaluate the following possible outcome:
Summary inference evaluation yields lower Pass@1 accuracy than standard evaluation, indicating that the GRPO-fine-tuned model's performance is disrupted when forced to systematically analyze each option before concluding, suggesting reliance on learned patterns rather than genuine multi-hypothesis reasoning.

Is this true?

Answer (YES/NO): YES